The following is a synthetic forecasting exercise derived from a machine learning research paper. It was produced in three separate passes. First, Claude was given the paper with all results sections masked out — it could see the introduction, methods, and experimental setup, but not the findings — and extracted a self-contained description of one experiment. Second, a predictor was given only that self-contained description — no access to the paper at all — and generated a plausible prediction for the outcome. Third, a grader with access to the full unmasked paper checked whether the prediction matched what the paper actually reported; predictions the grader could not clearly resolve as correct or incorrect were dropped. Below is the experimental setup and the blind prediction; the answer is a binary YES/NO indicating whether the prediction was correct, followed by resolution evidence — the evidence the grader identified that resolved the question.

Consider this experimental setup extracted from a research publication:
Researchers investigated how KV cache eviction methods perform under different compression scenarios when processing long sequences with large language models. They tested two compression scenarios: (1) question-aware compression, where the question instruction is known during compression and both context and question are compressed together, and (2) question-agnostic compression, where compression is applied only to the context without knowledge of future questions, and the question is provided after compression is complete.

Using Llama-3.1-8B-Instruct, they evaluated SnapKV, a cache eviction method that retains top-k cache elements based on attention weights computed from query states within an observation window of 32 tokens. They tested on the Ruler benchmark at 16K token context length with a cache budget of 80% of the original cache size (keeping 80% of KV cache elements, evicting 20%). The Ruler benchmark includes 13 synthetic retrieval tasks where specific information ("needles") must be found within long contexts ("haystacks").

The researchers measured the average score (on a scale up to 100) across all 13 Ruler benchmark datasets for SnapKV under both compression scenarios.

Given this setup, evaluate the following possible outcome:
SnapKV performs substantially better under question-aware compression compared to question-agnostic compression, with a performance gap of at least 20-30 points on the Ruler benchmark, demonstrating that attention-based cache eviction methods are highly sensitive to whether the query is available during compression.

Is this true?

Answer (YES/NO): NO